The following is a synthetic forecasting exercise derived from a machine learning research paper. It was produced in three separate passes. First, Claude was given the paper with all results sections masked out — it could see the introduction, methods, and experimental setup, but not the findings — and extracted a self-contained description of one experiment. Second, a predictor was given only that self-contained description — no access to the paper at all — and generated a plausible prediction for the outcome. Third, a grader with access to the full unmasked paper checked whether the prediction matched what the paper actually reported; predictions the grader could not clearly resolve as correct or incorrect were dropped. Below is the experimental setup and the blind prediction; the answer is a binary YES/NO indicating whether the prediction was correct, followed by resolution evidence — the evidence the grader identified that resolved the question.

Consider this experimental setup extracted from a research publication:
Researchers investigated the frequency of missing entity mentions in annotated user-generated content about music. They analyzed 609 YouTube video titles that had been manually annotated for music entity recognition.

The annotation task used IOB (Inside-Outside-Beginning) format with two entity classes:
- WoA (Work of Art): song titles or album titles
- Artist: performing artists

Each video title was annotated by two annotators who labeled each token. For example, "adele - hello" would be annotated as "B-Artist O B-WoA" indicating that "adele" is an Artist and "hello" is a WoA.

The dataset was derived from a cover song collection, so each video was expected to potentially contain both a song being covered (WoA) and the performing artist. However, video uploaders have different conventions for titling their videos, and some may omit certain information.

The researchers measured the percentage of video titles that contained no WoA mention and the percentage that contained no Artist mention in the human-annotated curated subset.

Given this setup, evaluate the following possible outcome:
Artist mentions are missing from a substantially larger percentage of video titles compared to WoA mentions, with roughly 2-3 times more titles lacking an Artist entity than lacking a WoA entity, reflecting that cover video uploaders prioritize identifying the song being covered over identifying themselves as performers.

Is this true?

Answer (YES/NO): NO